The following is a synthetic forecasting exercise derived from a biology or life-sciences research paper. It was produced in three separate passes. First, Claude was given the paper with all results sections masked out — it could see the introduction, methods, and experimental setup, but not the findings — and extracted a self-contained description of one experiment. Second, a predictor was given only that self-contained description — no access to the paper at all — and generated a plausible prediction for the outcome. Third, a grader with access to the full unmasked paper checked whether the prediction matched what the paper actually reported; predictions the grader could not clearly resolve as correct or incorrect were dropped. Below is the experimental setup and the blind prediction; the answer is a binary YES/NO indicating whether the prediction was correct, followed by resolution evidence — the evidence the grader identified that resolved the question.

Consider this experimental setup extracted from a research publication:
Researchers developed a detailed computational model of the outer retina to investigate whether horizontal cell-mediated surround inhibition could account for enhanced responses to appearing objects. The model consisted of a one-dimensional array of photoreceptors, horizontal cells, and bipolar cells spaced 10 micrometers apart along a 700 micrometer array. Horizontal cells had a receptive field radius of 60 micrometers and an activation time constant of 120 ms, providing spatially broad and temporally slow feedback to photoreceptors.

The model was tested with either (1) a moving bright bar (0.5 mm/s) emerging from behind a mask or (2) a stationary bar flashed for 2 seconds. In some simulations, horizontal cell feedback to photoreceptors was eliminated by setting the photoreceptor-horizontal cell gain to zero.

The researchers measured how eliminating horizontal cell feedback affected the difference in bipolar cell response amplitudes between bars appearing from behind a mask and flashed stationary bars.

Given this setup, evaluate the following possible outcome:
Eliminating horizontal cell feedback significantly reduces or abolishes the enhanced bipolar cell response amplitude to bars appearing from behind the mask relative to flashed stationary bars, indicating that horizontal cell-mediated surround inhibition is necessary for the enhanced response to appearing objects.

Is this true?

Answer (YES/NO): YES